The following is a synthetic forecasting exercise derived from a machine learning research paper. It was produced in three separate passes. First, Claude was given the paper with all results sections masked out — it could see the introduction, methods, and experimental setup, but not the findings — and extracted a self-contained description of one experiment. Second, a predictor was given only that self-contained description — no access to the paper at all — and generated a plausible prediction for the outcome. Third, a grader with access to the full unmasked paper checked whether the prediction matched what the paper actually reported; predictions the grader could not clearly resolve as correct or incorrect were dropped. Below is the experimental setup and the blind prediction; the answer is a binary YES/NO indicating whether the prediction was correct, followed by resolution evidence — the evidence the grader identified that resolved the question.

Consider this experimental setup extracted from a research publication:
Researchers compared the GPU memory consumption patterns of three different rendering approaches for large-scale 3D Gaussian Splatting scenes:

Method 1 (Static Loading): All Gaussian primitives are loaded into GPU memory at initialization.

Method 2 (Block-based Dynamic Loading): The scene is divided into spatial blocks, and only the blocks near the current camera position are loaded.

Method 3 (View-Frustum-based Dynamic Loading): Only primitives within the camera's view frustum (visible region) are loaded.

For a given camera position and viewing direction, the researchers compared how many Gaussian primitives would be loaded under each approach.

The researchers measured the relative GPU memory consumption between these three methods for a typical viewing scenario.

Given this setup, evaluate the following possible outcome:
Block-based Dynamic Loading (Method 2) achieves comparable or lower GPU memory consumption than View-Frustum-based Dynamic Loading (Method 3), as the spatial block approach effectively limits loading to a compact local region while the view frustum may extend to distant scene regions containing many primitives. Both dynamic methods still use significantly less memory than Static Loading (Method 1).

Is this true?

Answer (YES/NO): NO